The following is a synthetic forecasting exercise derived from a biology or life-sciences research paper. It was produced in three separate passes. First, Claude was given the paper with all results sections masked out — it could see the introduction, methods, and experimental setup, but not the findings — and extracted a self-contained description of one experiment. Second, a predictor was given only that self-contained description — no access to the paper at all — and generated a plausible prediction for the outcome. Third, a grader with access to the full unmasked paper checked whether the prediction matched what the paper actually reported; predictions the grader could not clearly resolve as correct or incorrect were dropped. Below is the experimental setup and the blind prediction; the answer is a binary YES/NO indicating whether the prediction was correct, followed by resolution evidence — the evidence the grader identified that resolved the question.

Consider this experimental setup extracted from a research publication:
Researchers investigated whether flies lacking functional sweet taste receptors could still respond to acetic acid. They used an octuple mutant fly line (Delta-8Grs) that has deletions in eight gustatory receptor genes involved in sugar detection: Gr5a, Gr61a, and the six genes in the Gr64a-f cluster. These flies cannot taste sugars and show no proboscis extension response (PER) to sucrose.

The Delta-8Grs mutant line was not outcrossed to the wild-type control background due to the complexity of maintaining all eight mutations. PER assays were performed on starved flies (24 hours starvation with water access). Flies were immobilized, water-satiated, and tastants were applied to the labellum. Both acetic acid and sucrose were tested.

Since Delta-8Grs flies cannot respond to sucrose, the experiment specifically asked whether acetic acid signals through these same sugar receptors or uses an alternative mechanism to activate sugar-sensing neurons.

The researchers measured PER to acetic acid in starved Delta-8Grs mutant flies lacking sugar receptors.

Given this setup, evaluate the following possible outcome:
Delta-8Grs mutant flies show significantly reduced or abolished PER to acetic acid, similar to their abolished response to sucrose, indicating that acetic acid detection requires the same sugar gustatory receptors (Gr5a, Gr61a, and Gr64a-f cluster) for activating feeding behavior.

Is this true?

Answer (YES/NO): NO